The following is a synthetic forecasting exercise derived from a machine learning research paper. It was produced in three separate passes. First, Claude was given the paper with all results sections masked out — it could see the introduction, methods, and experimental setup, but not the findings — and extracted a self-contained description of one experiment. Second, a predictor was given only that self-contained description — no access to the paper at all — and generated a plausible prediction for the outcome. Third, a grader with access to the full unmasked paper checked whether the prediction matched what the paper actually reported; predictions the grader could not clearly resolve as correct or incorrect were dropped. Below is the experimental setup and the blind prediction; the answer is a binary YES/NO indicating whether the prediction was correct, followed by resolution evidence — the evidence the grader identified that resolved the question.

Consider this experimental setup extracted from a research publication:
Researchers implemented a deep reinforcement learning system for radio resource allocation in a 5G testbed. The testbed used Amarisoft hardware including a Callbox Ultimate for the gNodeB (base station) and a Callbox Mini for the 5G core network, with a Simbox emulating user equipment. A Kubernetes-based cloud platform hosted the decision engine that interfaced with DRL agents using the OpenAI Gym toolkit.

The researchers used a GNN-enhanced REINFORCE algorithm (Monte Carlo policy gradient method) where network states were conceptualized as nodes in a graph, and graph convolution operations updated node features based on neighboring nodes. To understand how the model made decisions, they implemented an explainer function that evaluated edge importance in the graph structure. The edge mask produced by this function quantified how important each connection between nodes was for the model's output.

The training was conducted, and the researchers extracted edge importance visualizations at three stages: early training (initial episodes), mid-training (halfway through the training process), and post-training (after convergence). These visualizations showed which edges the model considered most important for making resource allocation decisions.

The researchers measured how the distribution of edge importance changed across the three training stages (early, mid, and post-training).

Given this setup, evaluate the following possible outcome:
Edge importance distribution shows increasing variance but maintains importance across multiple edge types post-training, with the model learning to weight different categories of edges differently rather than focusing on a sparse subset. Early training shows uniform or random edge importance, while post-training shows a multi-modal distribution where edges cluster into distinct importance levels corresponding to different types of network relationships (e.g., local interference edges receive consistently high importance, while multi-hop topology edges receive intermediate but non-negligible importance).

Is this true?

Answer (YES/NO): NO